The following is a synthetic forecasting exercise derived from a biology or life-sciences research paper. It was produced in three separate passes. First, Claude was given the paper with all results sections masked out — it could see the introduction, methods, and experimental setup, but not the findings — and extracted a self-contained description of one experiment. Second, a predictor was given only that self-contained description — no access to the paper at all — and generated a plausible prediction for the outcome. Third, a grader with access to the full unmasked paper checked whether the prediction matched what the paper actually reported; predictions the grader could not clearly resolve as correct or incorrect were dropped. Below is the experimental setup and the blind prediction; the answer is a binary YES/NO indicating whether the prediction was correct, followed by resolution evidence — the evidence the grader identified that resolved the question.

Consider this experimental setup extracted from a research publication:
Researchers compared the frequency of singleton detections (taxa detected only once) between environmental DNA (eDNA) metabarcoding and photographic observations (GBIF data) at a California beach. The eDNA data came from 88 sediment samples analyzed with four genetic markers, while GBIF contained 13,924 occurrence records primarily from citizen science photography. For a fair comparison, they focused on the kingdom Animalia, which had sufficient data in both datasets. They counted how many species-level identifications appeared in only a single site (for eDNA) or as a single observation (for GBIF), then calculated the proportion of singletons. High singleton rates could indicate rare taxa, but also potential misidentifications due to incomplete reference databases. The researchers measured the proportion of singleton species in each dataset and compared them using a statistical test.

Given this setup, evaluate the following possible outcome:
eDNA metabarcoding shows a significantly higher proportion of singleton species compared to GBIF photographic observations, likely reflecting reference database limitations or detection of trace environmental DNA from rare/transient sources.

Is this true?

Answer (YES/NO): YES